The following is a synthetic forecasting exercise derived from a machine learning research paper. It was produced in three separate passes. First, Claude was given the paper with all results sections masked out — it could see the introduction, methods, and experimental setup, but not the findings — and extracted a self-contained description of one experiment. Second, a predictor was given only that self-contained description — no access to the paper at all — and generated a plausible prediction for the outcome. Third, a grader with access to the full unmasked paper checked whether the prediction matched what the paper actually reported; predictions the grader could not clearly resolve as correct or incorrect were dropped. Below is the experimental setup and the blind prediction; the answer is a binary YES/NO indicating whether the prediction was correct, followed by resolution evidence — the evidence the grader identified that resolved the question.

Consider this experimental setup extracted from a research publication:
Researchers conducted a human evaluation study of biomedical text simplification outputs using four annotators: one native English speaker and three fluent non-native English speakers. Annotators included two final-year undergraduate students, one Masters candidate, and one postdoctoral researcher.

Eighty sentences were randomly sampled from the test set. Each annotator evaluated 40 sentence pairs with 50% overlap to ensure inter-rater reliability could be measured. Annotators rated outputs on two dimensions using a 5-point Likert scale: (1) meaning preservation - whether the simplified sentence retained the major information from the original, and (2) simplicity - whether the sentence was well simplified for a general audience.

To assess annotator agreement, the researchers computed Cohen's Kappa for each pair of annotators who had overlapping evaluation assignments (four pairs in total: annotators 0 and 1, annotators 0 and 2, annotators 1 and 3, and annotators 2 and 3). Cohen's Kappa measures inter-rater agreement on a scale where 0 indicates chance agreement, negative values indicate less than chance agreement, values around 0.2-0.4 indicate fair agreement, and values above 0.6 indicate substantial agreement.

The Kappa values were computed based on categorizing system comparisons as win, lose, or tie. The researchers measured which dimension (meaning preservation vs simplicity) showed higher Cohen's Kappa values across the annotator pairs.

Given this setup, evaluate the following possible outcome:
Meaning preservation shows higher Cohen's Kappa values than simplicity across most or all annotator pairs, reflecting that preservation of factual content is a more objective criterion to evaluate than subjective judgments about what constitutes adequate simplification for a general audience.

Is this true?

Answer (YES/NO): NO